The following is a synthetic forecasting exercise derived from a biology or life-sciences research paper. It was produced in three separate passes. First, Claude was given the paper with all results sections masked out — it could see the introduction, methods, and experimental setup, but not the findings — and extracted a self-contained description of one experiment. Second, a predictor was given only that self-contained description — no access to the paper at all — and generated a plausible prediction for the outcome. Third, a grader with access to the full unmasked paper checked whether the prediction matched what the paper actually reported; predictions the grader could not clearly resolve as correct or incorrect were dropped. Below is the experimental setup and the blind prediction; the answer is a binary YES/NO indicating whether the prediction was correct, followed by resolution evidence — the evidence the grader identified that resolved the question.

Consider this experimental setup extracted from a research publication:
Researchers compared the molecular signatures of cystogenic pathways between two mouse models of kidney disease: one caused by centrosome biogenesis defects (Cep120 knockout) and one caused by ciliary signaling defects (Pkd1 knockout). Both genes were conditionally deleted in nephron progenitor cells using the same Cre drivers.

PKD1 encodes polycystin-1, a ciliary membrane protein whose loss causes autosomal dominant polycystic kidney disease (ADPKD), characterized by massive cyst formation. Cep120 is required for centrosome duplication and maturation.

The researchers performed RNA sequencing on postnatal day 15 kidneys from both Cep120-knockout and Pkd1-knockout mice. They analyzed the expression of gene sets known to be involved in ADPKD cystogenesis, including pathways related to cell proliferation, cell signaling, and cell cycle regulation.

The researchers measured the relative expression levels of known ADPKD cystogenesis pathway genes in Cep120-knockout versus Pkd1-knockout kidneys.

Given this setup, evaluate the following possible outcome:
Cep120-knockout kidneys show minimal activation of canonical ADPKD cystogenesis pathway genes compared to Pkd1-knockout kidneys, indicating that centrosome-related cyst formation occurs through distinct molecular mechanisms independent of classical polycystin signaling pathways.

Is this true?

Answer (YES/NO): YES